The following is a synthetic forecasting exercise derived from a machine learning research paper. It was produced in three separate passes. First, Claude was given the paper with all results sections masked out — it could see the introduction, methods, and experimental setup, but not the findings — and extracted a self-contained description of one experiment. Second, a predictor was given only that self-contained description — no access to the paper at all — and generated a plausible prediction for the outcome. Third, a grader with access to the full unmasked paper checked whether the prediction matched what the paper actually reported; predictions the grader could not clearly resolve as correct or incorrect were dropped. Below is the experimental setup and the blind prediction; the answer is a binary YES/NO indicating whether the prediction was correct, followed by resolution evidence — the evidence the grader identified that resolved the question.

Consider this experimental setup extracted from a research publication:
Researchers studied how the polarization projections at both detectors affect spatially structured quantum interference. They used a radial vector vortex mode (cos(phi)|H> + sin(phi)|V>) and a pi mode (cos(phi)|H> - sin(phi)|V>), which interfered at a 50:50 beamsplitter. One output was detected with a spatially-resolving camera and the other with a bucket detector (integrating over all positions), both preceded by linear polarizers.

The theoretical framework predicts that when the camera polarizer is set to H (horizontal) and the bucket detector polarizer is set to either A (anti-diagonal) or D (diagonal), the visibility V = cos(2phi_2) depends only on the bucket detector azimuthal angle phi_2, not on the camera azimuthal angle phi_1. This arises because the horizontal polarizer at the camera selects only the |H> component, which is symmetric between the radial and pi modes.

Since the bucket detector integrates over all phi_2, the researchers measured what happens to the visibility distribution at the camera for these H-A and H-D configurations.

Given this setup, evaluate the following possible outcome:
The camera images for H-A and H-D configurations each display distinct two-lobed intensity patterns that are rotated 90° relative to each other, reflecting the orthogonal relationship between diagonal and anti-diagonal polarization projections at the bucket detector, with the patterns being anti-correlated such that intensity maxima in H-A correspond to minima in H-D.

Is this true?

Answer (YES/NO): NO